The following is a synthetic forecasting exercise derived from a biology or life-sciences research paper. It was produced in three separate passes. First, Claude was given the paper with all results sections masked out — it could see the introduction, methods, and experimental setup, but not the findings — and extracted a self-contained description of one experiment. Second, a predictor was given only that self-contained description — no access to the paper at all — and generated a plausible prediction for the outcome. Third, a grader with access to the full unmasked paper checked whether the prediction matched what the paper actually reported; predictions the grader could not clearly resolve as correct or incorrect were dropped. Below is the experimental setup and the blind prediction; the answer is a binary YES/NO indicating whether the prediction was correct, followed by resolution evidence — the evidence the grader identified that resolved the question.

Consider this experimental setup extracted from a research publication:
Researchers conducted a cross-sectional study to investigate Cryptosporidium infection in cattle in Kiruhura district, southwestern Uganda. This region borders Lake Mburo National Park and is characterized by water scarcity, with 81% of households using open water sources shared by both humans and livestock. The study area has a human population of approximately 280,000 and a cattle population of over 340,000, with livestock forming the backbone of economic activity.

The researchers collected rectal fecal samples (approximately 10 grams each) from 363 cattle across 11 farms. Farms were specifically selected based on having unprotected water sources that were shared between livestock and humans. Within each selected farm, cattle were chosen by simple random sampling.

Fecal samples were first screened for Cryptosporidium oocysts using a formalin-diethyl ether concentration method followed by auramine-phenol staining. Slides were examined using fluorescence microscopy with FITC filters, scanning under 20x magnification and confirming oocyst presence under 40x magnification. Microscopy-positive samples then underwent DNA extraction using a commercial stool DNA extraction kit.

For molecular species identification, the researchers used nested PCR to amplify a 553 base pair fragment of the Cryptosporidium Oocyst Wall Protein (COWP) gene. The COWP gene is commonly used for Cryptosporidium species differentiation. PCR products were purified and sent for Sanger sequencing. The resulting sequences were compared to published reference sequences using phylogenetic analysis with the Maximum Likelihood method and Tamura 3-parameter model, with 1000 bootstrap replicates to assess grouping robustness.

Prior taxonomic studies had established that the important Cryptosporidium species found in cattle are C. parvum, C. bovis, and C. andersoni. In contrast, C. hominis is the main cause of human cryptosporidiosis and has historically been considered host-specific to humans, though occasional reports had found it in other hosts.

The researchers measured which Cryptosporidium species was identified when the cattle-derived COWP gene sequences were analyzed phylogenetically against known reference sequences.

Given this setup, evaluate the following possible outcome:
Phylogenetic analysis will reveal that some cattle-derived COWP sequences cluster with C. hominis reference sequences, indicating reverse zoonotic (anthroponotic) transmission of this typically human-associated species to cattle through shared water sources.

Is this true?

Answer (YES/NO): YES